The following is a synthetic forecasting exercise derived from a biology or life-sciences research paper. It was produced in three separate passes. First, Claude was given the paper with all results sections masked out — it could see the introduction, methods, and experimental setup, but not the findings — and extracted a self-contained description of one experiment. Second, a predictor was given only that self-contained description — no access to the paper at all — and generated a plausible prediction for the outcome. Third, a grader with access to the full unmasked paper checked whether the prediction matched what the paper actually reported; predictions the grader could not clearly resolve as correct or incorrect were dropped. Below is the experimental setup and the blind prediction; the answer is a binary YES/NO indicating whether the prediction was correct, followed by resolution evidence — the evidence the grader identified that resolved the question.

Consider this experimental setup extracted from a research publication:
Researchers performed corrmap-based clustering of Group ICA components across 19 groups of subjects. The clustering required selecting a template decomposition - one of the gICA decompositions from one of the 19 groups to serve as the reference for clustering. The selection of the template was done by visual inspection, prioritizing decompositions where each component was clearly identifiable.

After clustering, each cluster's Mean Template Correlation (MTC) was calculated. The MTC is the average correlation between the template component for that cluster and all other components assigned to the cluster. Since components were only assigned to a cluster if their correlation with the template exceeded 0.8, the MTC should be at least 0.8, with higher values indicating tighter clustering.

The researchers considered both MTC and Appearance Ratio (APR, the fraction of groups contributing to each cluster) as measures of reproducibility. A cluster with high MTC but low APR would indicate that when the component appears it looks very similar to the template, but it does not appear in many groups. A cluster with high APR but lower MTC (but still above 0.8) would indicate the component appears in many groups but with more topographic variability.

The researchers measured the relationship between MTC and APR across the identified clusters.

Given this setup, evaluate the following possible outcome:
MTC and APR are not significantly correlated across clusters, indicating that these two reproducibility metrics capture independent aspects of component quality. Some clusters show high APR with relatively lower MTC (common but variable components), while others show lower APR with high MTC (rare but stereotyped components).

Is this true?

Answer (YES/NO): NO